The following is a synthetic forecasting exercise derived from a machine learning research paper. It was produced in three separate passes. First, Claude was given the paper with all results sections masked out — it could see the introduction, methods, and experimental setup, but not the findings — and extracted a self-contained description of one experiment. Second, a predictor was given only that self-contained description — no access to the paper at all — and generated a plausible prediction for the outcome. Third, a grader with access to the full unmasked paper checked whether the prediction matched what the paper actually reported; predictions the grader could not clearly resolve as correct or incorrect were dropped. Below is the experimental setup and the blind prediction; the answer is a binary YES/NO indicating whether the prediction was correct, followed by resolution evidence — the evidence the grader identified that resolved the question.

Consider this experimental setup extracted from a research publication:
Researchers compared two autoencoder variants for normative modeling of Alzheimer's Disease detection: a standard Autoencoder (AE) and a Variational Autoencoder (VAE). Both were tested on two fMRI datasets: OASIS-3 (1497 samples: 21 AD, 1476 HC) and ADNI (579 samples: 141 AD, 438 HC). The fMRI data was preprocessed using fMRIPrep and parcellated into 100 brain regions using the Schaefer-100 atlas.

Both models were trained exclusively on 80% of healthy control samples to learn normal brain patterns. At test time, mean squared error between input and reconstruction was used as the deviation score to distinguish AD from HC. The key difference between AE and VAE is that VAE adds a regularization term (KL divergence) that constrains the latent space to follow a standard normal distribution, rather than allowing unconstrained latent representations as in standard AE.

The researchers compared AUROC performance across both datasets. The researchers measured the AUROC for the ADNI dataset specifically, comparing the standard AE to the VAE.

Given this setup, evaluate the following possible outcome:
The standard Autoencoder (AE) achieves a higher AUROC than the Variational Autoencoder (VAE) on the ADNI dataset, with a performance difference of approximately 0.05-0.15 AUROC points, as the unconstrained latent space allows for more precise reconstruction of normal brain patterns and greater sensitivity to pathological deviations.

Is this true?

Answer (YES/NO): YES